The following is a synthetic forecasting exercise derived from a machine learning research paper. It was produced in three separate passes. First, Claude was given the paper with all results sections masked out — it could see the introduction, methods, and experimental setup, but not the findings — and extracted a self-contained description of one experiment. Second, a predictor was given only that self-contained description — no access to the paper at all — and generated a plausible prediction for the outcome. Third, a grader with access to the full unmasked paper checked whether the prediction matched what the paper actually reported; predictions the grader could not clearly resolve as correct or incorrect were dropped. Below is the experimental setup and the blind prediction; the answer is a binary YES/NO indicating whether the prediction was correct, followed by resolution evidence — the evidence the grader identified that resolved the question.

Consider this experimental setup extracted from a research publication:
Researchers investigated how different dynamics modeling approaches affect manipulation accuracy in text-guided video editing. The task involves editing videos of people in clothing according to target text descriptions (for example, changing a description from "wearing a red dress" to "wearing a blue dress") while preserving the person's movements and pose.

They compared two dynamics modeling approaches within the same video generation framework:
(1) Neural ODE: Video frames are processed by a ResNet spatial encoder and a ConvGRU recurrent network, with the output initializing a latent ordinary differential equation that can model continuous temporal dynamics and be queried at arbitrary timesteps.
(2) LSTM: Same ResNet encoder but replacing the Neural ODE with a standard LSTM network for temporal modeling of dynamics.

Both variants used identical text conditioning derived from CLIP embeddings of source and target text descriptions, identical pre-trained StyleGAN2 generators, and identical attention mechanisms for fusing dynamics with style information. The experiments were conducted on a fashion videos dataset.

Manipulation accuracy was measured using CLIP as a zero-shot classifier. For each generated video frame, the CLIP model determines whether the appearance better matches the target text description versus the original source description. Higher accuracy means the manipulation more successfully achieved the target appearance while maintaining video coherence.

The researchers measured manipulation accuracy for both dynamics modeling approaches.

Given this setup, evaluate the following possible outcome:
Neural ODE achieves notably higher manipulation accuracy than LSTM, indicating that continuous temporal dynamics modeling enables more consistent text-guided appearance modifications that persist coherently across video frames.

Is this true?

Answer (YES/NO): YES